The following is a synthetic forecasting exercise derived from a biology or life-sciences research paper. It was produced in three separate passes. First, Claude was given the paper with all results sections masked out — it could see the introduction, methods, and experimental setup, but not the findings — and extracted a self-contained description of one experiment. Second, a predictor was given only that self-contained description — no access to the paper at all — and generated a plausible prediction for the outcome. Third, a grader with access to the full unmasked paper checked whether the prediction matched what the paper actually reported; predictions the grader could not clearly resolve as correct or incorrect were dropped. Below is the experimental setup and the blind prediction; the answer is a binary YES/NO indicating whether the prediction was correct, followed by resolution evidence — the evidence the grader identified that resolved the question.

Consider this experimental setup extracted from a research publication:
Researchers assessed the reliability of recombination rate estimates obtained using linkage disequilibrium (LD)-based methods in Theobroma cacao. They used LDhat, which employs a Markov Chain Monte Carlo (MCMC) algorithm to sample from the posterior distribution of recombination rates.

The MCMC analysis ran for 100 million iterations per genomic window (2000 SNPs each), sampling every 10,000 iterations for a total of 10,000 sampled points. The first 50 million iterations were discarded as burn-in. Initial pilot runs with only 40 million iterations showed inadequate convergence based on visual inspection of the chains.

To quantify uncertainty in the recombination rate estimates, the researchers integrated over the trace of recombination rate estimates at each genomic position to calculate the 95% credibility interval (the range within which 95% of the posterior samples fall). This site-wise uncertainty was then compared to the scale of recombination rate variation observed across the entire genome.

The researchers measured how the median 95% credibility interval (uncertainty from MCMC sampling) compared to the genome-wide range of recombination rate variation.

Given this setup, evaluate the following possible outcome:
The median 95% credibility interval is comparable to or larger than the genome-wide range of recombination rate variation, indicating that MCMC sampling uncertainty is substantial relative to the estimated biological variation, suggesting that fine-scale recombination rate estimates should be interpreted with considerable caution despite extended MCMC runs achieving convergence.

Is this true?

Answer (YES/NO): NO